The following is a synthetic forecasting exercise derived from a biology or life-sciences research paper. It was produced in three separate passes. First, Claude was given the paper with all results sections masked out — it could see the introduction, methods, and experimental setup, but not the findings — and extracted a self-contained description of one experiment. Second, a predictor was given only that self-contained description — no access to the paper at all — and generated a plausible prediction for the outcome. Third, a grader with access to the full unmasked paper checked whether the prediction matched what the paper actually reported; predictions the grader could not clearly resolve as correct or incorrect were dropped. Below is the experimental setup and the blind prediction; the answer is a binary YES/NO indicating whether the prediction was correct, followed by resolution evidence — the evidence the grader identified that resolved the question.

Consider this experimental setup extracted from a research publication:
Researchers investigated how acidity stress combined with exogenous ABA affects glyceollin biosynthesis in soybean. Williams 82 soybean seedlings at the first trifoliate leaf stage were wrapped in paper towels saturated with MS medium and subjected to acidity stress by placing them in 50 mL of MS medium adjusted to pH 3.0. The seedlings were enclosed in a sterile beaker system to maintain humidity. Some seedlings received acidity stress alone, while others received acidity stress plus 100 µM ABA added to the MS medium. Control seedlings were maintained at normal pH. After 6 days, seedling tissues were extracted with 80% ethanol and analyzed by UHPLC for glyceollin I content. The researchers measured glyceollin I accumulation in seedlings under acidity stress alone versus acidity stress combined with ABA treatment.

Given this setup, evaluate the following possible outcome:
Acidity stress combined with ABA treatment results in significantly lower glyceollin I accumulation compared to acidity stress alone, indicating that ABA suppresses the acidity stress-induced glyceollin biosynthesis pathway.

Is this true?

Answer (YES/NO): YES